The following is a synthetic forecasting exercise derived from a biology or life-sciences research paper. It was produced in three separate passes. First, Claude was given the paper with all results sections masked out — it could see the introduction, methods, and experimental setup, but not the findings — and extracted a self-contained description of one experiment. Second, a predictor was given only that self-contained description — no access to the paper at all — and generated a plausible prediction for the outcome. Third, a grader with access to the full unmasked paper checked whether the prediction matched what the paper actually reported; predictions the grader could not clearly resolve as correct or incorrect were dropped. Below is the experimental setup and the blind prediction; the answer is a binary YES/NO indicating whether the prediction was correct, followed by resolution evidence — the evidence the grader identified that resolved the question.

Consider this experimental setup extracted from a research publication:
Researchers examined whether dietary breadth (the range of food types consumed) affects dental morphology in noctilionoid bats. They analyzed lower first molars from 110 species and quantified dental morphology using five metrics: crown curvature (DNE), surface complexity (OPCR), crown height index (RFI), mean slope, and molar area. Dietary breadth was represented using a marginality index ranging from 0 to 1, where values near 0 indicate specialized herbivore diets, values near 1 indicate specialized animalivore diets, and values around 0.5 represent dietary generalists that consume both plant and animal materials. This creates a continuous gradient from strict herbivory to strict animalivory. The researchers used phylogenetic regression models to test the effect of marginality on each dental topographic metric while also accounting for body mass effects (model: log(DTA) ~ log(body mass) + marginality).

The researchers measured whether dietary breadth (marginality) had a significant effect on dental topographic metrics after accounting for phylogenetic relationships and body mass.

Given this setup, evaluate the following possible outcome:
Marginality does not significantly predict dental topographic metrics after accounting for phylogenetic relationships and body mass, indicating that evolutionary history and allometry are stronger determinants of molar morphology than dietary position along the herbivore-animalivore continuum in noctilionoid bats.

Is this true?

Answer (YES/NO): NO